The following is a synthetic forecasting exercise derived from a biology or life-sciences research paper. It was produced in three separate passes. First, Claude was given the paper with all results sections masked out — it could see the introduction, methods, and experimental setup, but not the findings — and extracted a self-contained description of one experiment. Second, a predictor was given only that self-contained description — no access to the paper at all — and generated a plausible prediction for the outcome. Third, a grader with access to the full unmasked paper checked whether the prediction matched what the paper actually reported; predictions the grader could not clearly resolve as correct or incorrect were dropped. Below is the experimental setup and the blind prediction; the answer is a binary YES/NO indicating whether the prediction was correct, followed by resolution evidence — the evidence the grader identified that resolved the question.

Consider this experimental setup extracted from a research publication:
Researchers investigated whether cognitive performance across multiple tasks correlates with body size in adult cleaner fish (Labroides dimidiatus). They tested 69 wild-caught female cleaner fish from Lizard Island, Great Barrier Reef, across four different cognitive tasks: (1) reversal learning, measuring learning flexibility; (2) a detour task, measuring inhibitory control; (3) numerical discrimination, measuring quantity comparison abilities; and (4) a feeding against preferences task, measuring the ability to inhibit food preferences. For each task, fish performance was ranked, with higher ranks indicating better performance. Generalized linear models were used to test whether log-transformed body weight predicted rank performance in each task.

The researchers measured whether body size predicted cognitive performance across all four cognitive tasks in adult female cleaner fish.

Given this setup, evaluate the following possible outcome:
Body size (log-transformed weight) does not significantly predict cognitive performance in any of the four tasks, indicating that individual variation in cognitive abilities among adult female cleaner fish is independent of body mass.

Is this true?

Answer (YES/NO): YES